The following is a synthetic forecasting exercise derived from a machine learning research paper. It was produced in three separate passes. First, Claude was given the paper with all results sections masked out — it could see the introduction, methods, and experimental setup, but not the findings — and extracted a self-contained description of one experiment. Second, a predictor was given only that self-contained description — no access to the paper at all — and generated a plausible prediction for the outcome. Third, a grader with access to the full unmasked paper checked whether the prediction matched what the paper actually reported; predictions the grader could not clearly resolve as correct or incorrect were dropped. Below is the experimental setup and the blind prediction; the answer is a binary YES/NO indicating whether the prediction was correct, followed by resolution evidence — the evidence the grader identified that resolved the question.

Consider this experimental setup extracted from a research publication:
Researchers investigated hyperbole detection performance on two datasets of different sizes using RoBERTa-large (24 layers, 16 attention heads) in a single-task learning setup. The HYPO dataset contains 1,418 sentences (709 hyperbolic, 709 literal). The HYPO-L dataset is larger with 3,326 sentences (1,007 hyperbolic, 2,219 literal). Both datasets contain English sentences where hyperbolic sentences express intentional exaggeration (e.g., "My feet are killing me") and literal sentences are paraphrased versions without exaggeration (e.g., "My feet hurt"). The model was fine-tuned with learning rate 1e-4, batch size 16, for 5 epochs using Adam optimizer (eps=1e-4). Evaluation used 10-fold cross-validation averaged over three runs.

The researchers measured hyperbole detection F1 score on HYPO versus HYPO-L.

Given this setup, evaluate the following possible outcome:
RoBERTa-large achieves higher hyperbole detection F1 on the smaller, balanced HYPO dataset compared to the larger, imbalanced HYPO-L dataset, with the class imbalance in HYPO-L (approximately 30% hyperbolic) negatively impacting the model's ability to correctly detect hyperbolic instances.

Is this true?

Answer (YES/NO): YES